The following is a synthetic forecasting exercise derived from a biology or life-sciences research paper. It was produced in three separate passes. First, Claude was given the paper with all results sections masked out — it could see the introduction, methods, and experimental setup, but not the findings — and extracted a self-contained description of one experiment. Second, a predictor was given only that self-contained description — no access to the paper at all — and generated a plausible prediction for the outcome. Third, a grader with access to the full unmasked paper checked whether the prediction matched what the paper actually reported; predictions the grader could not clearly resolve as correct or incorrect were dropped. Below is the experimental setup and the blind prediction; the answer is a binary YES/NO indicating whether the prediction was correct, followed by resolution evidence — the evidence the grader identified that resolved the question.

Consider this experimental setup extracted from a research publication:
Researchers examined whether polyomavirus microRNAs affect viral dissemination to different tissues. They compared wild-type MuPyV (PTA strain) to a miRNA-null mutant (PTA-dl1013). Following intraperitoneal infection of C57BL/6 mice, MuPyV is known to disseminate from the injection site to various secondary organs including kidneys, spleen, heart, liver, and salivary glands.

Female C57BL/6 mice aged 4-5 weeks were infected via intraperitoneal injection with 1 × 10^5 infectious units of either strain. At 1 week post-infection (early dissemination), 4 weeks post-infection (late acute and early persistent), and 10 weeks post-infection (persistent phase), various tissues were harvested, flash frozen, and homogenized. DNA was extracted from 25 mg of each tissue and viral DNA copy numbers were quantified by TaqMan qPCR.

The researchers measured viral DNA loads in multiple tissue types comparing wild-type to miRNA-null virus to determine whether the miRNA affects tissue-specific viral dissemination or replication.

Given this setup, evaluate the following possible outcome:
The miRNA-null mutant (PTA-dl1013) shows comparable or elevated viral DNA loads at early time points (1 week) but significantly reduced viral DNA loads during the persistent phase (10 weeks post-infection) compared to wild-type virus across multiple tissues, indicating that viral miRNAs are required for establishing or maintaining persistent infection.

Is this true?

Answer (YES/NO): NO